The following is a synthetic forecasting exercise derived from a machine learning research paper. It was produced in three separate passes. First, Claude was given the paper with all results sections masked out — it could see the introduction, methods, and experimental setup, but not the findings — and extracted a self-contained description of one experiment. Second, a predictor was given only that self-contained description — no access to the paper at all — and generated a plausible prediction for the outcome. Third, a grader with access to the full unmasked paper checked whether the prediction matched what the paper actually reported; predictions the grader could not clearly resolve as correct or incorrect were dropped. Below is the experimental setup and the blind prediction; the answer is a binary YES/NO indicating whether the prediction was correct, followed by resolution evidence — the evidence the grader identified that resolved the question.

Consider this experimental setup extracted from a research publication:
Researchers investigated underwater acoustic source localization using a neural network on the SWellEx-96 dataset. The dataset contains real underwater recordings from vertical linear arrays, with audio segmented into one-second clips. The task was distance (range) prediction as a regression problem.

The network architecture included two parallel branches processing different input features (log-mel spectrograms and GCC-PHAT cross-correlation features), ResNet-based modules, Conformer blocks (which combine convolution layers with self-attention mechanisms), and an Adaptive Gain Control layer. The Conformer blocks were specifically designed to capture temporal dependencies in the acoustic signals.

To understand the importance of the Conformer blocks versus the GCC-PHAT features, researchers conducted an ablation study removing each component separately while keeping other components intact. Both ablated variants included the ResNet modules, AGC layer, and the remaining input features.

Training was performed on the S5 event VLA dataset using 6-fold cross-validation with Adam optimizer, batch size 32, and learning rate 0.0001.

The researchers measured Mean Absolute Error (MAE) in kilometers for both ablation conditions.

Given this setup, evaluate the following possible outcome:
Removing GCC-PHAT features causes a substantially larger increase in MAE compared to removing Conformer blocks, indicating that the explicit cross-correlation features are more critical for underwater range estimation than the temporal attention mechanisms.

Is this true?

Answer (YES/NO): NO